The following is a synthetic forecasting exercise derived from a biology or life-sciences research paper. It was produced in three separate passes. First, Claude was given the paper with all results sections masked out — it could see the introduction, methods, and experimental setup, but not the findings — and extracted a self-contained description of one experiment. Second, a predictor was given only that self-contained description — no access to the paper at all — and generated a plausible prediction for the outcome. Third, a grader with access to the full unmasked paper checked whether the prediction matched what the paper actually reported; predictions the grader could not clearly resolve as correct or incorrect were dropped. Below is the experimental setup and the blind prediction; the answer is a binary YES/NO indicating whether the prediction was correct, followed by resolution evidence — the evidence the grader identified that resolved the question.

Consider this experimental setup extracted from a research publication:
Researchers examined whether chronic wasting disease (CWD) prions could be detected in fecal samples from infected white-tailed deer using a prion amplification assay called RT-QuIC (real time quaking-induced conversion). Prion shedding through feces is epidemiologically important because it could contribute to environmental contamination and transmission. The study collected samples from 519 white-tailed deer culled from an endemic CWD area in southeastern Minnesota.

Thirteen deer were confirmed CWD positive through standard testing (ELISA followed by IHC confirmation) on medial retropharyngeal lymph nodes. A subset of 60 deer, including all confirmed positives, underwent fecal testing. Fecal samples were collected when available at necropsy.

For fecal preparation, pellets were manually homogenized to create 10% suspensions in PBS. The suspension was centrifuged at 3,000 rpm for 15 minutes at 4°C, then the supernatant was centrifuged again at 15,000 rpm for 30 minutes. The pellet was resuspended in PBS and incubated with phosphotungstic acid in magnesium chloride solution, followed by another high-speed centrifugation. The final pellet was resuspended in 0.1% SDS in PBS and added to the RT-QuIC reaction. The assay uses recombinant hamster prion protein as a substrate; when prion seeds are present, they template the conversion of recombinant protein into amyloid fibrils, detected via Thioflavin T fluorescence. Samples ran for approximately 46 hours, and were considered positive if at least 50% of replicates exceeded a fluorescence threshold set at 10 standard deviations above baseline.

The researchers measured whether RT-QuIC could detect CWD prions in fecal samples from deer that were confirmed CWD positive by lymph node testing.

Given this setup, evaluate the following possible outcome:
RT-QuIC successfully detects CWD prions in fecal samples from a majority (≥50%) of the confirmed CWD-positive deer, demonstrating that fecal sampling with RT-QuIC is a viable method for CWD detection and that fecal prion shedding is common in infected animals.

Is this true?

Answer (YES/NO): NO